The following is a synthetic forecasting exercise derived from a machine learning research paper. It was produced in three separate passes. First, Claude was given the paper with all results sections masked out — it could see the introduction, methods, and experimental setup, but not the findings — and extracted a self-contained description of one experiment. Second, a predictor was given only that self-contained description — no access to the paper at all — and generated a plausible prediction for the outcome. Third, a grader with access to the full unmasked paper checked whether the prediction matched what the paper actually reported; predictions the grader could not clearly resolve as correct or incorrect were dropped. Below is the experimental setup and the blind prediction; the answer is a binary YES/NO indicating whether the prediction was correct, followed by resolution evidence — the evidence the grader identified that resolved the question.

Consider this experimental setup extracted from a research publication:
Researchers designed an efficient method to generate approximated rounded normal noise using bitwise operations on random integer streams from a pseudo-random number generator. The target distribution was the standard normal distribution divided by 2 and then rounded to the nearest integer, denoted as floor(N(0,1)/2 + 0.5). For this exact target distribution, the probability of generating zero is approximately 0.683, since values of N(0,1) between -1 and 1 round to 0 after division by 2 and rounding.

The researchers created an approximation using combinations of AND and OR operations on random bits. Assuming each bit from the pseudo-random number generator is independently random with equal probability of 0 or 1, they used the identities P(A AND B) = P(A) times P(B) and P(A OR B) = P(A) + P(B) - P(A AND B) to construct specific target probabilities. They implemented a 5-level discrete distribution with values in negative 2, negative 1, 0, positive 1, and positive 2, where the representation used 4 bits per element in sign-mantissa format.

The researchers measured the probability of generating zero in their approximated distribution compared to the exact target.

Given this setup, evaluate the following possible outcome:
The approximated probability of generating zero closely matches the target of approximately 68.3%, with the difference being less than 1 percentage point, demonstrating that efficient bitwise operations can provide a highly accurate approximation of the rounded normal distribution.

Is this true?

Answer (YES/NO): NO